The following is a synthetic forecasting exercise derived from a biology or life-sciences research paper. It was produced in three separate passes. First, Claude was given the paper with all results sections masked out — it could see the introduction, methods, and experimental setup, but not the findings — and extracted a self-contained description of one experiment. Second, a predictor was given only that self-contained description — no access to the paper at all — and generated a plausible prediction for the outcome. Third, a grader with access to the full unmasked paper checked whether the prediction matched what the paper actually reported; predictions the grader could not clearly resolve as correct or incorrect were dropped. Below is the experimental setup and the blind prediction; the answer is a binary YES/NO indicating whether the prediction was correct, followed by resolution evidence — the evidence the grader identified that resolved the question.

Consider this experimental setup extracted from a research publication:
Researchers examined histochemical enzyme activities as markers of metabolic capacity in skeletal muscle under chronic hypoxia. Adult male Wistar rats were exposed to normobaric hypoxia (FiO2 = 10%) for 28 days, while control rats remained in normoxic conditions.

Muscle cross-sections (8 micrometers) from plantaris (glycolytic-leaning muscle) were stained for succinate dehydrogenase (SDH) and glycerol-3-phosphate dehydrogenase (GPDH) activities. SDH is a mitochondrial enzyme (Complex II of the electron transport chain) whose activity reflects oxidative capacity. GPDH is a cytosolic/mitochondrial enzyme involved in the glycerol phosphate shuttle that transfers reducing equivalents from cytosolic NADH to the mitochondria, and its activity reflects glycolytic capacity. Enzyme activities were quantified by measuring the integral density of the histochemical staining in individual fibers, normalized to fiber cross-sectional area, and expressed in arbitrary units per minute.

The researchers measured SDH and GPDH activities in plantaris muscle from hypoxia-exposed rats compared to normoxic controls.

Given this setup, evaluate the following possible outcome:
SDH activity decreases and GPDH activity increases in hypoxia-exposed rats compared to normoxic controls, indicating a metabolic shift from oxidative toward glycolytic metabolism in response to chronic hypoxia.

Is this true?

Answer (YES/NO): NO